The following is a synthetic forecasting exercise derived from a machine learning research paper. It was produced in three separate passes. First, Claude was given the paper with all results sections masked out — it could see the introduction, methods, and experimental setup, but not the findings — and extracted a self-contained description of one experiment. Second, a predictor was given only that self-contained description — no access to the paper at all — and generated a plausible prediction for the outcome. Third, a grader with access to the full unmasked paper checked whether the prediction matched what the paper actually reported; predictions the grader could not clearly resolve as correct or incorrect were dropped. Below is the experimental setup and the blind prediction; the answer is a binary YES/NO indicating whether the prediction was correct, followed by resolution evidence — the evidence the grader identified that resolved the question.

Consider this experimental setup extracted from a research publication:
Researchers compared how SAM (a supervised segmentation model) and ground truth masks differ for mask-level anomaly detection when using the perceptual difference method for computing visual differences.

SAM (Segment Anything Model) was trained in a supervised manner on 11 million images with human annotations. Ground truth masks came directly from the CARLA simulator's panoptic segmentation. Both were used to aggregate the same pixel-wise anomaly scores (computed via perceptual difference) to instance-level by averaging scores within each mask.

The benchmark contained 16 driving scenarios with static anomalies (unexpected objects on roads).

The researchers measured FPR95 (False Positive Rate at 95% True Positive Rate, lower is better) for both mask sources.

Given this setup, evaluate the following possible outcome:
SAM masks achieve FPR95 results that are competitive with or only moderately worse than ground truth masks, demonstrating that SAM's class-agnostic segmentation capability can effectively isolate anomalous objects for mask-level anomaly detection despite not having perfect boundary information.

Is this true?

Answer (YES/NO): NO